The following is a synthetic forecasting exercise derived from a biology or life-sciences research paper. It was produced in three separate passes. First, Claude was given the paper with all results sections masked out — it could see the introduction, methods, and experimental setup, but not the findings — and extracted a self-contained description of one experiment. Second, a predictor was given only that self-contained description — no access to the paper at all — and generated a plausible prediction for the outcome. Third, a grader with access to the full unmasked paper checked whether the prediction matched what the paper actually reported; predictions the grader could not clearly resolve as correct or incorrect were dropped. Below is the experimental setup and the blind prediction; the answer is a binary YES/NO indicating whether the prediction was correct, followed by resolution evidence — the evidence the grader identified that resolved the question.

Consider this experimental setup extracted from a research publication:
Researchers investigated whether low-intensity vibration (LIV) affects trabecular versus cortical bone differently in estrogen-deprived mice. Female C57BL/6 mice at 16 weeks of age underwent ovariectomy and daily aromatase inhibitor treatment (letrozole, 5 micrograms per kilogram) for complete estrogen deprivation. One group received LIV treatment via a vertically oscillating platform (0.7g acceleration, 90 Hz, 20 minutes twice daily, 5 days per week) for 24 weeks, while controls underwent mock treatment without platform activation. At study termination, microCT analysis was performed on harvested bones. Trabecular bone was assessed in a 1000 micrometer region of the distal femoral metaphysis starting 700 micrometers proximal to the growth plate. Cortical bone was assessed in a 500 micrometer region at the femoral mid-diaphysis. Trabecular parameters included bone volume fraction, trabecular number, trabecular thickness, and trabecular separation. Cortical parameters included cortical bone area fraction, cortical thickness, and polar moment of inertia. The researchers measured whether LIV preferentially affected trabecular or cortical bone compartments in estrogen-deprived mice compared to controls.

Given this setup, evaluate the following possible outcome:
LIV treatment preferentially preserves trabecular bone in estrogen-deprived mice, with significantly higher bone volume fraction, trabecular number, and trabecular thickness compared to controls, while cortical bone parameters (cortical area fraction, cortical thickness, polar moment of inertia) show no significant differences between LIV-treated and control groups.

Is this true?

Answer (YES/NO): NO